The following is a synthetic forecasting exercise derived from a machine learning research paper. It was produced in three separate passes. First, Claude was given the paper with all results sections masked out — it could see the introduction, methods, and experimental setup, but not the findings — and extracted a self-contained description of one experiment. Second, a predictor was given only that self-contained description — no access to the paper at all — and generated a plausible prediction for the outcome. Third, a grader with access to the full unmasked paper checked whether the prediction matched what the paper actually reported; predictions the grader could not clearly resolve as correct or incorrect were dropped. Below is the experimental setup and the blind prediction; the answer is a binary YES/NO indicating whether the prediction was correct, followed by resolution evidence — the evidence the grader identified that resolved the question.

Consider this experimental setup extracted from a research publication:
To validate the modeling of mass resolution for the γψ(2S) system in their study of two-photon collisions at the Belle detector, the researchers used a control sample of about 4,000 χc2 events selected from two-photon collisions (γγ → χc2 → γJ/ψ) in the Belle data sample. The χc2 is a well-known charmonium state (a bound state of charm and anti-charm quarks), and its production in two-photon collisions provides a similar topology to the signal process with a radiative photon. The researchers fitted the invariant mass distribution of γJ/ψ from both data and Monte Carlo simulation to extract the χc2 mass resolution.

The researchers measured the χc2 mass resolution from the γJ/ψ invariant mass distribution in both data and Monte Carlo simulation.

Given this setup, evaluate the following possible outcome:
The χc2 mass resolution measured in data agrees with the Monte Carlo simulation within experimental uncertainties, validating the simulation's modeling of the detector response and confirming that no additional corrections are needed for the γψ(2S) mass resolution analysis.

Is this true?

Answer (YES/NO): YES